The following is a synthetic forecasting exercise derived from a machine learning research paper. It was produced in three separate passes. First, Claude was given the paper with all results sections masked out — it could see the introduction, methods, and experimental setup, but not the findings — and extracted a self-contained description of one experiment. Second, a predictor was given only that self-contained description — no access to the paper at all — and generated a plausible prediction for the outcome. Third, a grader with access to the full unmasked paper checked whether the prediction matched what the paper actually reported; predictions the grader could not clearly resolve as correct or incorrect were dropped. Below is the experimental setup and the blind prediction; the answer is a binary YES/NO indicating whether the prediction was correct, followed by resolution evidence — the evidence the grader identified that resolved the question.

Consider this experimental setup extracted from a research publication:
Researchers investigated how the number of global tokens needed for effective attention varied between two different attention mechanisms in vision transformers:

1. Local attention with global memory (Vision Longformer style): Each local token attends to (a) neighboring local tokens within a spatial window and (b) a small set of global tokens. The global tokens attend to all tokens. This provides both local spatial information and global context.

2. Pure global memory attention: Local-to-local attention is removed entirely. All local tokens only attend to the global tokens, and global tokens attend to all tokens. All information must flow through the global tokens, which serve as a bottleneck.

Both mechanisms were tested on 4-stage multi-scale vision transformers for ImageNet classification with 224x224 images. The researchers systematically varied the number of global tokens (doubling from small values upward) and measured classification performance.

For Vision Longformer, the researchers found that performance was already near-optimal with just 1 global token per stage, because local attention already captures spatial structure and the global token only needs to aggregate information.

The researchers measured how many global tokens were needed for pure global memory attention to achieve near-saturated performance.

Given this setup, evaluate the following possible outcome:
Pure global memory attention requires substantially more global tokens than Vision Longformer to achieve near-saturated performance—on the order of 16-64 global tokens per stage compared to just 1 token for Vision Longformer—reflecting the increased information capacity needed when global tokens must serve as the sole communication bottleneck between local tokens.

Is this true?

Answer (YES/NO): NO